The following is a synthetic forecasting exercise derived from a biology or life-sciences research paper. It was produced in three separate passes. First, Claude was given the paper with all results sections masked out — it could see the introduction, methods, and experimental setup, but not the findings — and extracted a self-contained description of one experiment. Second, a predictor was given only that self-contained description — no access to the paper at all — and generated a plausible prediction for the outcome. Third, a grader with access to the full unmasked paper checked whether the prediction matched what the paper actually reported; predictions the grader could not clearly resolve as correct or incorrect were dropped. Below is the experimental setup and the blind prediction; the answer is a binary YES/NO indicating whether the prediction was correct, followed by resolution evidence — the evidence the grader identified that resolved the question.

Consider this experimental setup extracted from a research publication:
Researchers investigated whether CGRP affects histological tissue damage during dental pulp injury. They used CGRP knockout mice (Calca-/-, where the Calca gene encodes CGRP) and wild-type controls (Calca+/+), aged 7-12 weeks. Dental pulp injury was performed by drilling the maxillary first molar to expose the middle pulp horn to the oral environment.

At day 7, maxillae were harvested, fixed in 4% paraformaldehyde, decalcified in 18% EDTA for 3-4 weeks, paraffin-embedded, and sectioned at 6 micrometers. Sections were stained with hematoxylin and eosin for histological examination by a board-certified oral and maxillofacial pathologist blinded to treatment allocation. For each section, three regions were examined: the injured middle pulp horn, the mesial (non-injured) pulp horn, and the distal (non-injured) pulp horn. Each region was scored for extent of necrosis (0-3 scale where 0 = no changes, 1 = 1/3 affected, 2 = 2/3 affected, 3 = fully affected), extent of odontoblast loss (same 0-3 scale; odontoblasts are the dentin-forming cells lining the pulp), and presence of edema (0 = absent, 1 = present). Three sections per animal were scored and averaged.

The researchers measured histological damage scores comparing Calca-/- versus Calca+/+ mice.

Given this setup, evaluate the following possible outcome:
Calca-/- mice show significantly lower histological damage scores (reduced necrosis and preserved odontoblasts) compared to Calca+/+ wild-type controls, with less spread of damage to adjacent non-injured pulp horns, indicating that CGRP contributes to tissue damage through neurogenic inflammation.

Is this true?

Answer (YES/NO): NO